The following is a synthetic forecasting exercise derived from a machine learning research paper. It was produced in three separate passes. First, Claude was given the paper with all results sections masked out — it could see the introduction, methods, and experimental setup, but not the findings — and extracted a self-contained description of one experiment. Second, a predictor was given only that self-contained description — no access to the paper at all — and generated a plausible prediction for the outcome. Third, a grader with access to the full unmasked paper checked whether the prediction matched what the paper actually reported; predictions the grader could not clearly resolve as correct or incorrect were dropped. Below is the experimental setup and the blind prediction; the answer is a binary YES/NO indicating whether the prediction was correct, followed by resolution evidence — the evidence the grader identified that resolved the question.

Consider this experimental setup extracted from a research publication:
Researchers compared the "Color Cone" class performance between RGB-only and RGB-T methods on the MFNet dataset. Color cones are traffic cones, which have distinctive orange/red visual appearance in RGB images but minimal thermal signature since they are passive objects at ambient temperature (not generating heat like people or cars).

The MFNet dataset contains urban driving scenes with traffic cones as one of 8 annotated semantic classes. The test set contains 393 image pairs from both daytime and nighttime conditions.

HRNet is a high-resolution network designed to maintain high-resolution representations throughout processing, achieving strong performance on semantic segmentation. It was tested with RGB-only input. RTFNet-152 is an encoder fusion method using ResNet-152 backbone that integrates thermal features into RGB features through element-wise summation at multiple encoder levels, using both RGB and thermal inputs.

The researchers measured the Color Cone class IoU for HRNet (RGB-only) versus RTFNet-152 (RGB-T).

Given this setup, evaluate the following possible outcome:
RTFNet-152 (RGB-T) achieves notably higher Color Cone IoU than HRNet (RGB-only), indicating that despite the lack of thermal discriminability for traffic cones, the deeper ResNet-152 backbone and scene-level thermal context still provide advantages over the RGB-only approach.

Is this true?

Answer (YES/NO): NO